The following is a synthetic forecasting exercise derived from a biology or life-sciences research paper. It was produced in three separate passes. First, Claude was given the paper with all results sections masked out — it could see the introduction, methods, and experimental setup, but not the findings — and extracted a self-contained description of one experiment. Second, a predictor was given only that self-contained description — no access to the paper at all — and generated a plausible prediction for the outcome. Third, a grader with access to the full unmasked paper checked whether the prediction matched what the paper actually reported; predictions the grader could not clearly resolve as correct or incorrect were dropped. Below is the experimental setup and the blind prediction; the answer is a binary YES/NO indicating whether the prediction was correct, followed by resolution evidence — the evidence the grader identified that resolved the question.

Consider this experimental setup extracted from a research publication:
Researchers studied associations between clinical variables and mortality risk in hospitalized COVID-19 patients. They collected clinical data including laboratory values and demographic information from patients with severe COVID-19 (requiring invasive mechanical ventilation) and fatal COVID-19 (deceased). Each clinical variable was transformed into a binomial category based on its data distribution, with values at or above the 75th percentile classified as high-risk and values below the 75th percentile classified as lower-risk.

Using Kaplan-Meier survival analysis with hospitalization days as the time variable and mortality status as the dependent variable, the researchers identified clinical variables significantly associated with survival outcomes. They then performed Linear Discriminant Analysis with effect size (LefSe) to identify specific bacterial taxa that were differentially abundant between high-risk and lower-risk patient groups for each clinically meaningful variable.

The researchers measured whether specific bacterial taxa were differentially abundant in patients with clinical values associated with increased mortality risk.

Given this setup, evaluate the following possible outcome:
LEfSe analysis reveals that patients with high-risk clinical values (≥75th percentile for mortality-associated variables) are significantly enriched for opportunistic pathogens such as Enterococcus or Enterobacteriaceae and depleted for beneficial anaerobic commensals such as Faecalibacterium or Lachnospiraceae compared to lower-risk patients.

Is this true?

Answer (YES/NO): NO